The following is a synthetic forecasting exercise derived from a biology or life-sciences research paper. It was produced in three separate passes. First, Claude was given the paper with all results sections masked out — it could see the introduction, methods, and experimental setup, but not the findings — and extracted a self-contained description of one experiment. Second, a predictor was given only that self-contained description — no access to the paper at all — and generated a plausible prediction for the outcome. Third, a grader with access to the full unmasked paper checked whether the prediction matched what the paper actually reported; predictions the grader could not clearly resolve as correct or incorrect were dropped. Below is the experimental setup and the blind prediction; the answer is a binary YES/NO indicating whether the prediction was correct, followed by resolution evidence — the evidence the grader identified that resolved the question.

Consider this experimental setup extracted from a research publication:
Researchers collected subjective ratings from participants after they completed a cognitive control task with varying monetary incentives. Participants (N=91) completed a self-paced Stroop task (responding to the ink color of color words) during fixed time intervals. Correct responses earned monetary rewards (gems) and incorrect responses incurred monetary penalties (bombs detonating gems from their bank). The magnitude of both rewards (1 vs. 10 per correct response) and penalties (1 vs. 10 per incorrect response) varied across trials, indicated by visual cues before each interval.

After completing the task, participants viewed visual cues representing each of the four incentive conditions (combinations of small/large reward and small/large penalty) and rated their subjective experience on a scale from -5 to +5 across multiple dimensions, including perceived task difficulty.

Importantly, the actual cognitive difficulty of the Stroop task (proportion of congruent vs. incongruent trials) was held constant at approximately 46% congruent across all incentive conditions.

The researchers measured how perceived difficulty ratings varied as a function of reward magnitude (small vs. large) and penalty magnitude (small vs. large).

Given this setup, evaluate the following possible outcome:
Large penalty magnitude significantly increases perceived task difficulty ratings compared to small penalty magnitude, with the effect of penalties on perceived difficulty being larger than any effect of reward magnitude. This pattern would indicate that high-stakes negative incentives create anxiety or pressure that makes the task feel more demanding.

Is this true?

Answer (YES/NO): YES